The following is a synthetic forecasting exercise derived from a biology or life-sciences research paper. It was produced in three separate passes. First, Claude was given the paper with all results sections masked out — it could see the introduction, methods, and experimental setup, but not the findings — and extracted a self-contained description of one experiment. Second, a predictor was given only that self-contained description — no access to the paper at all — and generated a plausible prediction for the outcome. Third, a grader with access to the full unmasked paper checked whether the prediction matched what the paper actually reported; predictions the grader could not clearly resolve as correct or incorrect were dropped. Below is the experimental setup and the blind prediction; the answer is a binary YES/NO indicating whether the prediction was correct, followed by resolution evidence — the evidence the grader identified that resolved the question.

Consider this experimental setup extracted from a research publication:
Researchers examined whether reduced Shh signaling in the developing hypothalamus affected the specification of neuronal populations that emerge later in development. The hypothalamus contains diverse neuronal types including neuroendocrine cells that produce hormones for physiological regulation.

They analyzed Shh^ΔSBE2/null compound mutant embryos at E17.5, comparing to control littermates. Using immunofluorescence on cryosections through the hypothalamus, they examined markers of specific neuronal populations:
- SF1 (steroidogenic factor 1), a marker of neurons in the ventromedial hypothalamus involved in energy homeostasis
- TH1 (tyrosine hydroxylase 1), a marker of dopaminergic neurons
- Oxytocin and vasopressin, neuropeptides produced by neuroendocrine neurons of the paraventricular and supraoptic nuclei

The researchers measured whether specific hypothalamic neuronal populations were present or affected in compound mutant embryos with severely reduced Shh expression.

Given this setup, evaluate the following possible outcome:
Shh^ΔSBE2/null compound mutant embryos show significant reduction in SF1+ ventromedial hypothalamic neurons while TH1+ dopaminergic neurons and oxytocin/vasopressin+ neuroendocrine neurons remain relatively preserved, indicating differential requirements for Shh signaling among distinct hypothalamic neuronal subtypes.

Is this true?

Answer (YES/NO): NO